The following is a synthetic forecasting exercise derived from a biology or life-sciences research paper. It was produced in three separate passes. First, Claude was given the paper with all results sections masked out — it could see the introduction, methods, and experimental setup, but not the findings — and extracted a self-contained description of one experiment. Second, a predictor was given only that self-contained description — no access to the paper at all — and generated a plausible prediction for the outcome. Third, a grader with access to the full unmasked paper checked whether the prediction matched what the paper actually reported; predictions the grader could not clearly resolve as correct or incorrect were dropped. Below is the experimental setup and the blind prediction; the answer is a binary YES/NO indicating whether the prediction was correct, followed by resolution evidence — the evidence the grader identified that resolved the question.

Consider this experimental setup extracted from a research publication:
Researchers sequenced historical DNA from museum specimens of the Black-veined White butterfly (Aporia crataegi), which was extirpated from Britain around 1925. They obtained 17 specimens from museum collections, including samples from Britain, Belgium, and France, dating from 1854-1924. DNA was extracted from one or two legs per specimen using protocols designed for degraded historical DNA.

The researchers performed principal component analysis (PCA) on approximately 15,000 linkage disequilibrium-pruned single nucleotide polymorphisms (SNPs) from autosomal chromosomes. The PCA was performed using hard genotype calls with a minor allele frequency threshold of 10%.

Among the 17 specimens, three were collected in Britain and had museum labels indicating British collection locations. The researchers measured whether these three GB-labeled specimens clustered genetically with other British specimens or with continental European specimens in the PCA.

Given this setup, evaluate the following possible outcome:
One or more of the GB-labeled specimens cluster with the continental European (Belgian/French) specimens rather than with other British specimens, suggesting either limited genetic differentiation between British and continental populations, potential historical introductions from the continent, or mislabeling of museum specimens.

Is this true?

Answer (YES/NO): YES